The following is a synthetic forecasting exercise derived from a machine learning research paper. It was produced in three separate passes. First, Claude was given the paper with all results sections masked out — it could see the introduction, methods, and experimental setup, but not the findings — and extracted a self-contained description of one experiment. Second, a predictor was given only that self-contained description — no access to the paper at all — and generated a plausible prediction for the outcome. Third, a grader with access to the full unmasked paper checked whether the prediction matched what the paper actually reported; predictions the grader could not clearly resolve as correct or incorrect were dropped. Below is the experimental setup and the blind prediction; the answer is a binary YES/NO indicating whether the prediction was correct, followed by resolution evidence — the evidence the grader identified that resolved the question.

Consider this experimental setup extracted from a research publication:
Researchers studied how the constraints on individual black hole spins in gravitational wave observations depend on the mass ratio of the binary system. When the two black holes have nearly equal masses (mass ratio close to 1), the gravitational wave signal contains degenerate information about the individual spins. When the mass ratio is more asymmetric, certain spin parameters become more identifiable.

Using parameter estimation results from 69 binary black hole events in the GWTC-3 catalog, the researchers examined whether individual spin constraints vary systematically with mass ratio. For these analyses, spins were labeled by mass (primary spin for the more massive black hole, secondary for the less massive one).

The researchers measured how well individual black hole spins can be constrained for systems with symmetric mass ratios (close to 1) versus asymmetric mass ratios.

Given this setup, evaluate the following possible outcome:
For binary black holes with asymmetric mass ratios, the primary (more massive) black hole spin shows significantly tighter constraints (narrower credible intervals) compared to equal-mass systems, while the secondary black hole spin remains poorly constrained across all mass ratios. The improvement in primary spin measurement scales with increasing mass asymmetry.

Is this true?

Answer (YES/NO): YES